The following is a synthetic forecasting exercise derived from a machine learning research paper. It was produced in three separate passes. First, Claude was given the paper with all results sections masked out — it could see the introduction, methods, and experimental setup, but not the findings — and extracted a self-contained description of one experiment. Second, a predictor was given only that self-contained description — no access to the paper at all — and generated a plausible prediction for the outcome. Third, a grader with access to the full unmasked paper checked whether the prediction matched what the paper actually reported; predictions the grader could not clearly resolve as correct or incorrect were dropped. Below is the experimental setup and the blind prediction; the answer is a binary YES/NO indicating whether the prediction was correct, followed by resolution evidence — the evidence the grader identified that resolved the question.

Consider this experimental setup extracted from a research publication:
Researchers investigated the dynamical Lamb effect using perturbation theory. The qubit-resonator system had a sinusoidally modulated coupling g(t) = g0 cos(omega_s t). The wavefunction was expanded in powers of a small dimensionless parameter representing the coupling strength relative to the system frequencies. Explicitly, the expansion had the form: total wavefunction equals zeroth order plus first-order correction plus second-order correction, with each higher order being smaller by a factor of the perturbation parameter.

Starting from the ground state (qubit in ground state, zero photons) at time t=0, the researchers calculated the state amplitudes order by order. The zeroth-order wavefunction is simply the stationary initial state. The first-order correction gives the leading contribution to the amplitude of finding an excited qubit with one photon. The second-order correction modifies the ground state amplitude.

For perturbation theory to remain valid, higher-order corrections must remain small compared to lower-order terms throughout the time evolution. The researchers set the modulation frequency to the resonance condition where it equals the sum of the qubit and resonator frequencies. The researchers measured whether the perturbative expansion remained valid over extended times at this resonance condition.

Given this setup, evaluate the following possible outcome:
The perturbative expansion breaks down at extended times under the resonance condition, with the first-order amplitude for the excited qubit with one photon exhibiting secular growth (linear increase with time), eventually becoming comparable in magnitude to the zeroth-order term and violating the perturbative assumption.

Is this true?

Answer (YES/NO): NO